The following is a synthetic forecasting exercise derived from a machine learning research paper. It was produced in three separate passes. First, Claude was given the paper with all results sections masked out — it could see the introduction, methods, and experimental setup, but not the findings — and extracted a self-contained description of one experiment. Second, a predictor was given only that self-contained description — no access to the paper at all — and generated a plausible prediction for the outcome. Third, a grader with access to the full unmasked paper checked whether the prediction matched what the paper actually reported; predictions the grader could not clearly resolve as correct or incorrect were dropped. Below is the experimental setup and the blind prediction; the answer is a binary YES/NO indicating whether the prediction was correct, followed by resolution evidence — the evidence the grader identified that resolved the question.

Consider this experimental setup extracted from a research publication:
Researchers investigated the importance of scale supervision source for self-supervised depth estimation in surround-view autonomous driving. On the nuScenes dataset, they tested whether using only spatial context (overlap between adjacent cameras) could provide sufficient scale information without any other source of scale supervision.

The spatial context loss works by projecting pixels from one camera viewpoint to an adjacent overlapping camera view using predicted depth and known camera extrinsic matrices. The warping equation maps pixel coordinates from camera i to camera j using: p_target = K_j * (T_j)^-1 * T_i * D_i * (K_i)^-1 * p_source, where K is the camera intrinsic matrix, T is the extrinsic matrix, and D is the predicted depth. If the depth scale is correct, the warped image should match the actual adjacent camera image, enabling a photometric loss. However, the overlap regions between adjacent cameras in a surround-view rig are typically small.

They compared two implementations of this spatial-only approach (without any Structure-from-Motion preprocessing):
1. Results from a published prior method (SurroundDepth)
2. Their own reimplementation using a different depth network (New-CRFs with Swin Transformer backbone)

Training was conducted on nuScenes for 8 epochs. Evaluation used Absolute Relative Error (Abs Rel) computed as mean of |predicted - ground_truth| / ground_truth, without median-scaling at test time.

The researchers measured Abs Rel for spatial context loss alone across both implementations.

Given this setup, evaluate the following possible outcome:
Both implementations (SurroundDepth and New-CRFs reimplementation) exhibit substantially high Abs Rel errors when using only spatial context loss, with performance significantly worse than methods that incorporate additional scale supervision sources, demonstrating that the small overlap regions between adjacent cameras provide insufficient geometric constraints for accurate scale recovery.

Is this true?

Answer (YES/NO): YES